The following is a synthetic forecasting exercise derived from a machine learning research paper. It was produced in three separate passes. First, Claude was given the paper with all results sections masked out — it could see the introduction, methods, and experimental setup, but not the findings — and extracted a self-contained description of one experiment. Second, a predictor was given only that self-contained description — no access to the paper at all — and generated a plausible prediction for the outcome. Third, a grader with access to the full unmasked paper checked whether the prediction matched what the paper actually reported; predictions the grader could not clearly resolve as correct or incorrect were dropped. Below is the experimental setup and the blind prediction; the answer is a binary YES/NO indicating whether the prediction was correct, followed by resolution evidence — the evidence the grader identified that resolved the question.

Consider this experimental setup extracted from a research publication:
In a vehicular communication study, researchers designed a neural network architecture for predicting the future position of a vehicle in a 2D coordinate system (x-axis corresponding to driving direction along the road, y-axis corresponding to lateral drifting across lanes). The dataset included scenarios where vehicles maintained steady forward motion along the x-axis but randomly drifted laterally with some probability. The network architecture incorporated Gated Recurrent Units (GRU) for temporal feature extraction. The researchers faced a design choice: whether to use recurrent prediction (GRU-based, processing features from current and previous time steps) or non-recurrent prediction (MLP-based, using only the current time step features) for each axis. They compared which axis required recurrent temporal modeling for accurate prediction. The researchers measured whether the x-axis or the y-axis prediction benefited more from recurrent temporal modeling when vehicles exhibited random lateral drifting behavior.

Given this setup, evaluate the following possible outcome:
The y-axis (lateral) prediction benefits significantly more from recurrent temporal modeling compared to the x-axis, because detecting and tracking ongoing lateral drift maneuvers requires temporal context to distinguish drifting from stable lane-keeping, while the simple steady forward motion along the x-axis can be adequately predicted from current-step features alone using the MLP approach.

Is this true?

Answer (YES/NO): YES